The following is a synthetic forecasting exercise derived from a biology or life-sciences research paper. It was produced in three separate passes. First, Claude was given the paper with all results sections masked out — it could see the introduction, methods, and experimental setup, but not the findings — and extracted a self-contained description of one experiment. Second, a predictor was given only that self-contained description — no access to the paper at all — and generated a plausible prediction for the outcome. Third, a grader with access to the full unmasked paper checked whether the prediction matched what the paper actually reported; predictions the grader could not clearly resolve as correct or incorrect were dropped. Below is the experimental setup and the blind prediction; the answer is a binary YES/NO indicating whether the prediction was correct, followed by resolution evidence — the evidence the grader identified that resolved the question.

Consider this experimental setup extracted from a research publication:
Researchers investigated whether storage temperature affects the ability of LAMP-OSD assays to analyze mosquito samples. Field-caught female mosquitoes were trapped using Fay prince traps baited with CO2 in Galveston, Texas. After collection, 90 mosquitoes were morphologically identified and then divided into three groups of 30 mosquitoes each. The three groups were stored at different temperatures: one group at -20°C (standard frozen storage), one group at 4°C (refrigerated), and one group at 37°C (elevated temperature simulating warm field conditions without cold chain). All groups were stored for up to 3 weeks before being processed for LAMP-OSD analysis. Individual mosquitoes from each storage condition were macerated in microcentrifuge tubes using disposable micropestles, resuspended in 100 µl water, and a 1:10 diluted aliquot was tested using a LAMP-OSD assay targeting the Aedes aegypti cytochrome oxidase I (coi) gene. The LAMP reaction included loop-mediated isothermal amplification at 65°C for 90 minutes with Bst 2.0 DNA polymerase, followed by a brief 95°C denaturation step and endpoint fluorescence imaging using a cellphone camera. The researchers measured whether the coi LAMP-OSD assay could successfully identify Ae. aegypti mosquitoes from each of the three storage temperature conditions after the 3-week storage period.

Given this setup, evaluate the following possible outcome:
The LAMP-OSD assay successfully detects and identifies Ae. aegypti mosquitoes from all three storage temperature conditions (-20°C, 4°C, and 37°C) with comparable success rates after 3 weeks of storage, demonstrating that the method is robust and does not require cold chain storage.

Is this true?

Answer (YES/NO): YES